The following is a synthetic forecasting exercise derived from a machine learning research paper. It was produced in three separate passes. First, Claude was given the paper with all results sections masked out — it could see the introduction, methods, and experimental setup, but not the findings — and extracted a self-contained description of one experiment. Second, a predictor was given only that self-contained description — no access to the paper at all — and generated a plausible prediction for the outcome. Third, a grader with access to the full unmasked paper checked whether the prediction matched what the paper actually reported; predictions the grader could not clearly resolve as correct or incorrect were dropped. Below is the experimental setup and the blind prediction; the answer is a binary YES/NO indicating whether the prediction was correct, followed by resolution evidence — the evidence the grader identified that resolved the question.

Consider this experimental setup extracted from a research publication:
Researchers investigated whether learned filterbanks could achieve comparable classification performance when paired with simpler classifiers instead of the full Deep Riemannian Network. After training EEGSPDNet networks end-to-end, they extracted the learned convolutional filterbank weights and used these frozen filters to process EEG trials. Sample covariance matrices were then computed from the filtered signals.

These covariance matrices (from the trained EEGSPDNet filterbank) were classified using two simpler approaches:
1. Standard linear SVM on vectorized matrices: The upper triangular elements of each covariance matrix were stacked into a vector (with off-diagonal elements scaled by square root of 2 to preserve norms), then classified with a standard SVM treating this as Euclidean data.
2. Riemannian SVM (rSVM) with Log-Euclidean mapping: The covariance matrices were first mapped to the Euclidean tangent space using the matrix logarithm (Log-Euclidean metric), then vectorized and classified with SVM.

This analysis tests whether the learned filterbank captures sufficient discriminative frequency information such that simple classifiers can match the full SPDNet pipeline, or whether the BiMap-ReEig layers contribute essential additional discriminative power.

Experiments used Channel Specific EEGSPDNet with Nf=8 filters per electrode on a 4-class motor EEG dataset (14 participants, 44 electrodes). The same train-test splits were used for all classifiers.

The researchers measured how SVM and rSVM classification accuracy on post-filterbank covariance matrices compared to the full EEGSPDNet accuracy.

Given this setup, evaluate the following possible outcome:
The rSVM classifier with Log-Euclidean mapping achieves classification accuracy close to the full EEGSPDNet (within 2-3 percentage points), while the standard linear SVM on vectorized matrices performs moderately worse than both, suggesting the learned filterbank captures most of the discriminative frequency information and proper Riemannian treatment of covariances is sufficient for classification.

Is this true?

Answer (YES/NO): NO